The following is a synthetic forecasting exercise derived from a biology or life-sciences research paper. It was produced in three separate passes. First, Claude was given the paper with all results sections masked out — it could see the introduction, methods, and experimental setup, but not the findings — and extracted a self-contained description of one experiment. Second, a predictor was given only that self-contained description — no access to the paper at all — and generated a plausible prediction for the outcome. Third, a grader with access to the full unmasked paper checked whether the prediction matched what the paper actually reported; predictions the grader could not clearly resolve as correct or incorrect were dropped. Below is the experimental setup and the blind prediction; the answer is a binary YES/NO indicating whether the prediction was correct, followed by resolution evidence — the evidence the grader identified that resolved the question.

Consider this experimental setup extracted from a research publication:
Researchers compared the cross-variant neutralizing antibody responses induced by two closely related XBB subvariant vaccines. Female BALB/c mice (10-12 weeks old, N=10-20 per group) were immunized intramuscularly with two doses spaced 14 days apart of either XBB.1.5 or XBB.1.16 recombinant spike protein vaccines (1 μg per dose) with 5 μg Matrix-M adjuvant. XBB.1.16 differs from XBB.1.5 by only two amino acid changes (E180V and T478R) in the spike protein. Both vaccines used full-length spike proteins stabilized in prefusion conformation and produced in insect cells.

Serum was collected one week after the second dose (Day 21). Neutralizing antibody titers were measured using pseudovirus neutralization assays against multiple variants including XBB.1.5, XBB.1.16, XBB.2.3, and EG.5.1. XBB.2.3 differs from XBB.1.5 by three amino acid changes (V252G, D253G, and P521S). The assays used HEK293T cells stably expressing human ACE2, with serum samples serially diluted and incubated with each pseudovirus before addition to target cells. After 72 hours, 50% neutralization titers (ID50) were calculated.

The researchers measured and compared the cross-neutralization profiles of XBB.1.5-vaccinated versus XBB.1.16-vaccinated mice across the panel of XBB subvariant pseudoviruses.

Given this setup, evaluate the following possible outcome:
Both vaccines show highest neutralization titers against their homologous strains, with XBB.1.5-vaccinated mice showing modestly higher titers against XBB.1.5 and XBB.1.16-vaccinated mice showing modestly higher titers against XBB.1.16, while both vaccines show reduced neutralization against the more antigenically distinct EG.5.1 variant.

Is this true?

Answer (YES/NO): NO